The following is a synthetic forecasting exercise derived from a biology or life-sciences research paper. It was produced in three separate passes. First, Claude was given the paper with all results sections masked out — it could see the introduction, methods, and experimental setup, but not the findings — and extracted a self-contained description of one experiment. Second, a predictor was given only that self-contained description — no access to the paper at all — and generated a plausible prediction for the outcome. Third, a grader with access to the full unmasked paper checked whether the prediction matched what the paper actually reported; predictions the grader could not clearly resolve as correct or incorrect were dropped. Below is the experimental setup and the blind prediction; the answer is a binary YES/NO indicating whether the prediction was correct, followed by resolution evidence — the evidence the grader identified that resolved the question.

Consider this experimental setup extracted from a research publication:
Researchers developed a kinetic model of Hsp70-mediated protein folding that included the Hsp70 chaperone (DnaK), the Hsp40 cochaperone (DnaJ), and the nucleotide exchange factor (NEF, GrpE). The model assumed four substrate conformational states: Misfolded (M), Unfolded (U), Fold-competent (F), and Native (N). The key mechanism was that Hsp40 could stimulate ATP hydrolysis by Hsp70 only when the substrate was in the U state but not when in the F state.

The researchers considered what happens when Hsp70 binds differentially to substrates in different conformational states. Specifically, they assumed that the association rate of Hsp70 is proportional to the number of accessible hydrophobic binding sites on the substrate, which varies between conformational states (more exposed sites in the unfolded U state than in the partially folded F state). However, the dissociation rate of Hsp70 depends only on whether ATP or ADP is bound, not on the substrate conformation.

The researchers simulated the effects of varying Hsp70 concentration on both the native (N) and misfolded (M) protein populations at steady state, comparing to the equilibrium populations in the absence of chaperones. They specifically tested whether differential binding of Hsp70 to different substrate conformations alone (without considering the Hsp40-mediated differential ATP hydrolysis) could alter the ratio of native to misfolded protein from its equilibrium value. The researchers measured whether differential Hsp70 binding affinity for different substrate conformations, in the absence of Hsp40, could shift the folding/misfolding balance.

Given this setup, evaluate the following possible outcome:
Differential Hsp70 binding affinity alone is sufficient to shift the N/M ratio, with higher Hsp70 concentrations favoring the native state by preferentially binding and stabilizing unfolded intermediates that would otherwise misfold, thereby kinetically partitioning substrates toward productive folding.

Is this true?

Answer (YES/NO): NO